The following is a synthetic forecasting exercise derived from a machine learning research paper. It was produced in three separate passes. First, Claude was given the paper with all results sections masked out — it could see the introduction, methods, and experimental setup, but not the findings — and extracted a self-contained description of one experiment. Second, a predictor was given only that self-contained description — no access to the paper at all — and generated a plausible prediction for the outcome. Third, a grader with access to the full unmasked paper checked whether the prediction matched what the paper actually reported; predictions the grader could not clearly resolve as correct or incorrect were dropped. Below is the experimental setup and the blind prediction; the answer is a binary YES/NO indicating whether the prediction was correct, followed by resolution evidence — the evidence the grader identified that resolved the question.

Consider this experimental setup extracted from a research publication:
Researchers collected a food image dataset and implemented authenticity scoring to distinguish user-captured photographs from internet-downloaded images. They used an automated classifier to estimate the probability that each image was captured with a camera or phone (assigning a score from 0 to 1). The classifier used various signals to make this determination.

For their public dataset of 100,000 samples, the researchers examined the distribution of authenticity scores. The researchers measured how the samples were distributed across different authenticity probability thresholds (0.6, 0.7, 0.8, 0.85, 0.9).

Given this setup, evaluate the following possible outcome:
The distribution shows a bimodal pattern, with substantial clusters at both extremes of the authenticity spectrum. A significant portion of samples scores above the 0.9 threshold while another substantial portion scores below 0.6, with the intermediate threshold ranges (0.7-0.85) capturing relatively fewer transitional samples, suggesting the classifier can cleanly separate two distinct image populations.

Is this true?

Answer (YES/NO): NO